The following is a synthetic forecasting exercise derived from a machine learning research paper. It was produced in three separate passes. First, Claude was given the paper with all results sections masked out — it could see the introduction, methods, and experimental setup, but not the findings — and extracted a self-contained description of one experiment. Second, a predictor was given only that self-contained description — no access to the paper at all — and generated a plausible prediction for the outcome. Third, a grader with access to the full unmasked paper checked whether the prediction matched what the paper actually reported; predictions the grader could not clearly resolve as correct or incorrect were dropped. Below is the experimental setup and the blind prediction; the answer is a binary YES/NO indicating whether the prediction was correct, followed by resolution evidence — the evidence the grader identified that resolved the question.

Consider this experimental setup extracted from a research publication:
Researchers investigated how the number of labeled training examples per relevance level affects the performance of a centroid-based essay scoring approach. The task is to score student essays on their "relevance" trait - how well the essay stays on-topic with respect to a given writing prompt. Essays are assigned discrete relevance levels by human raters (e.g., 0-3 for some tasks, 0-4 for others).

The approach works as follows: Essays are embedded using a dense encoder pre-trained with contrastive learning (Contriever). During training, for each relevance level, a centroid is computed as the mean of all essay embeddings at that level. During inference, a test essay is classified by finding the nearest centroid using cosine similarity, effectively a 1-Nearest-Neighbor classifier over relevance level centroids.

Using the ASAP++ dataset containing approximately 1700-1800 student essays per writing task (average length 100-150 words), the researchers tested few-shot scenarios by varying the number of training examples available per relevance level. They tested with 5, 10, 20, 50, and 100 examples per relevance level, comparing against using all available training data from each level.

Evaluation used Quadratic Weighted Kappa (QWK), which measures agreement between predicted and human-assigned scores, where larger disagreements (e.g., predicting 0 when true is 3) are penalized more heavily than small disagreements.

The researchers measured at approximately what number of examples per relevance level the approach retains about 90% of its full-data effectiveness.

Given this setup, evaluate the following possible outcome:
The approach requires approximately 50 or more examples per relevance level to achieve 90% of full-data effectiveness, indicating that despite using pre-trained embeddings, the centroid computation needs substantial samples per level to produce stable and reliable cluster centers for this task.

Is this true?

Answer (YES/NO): NO